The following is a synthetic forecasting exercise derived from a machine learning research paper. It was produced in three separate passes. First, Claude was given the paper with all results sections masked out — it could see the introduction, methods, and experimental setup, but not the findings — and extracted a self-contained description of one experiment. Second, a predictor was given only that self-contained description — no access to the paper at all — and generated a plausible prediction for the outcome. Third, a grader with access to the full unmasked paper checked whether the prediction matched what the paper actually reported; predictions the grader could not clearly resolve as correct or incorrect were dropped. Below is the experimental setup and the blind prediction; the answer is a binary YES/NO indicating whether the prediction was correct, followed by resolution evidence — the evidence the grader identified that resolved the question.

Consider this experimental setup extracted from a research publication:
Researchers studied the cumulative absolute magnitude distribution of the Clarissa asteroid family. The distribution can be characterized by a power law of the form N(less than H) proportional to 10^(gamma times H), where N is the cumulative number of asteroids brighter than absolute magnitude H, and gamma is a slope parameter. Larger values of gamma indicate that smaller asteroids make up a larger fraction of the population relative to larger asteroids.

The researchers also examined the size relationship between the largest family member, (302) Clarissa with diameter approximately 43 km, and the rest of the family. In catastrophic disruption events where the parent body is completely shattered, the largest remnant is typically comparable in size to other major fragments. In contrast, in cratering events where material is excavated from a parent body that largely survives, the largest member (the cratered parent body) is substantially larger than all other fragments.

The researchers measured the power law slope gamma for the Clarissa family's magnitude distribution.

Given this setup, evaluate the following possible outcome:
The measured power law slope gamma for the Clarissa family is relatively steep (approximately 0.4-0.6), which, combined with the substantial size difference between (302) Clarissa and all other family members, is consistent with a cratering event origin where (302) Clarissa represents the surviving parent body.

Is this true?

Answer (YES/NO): NO